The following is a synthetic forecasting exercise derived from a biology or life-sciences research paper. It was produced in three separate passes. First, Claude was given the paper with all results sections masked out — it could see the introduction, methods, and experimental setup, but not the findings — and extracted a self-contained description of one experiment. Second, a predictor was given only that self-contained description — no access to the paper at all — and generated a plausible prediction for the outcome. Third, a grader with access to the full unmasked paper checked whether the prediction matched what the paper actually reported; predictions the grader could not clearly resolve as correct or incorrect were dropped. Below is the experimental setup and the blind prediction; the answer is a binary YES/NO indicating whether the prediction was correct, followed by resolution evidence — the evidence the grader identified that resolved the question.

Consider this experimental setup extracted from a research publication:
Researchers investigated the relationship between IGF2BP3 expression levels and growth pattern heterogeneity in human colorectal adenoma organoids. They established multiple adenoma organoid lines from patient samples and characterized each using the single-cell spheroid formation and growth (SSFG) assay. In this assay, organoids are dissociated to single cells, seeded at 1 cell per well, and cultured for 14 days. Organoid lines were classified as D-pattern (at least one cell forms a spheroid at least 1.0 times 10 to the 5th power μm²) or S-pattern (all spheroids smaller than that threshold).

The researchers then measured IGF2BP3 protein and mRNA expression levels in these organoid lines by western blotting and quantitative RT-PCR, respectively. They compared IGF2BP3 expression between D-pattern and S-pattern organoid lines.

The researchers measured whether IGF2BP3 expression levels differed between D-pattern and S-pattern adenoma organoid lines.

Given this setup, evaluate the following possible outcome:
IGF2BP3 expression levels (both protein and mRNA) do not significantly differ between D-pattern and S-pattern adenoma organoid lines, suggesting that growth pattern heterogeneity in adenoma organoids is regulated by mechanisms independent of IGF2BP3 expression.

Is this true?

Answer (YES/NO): NO